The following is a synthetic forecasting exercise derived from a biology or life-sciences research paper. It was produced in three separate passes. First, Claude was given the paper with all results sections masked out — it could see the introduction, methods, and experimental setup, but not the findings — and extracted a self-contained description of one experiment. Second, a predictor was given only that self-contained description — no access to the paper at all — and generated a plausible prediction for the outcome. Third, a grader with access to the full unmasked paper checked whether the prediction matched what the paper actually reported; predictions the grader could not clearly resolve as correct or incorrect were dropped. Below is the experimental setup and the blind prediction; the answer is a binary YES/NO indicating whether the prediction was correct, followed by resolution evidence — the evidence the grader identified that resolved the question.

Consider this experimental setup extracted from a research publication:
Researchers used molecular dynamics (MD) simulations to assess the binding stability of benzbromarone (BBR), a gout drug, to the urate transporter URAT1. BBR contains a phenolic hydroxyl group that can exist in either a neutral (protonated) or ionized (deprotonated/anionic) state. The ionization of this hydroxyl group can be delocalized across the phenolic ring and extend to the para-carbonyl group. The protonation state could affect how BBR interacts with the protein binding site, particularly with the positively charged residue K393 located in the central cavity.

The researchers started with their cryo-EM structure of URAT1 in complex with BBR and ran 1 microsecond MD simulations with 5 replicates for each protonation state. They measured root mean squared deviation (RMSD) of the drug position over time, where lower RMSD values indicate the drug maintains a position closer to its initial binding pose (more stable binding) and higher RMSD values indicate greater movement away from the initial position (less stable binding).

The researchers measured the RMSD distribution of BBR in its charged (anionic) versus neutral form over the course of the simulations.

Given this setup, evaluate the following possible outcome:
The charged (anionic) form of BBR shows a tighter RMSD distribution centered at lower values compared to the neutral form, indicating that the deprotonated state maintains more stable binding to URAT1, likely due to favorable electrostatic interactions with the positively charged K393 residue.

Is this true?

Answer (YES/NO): NO